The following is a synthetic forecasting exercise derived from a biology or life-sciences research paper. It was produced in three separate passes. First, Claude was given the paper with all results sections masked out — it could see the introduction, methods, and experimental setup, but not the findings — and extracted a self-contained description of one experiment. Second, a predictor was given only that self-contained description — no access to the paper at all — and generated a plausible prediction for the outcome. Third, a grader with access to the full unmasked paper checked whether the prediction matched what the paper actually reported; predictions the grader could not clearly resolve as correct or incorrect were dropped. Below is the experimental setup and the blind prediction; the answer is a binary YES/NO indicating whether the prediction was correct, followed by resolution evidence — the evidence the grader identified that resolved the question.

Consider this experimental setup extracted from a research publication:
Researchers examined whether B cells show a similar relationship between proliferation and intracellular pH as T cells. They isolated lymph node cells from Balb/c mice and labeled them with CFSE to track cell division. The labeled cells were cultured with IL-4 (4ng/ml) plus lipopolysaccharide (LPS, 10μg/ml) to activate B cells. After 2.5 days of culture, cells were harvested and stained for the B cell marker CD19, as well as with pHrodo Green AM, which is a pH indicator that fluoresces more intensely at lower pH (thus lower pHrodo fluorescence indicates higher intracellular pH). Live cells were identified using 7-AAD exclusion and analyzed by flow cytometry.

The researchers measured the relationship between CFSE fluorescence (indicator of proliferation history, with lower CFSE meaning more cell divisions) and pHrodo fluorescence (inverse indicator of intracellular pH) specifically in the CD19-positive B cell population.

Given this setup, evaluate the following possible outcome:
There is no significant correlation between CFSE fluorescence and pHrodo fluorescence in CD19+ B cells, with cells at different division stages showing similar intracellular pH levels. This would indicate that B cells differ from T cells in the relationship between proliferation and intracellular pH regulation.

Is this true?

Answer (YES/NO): NO